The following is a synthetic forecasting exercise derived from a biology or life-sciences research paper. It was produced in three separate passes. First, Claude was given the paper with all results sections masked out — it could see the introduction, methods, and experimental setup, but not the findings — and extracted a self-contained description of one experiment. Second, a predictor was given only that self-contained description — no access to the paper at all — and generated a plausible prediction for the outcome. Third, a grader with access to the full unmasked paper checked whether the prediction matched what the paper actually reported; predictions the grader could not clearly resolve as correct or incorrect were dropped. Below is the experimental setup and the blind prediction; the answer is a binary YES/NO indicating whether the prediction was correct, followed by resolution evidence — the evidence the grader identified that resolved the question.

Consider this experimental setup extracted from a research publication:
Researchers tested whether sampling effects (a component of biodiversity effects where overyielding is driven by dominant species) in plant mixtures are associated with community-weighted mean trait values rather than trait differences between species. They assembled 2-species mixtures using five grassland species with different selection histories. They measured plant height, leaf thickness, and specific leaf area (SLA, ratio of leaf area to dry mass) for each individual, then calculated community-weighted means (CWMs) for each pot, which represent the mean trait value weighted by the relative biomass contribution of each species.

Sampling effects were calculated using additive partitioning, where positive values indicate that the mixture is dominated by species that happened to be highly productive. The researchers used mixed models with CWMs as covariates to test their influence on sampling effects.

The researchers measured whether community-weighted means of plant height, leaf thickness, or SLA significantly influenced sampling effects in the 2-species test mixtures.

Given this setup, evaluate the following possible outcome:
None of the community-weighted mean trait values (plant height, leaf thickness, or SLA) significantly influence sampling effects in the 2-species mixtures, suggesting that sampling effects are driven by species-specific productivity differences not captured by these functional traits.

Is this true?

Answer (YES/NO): NO